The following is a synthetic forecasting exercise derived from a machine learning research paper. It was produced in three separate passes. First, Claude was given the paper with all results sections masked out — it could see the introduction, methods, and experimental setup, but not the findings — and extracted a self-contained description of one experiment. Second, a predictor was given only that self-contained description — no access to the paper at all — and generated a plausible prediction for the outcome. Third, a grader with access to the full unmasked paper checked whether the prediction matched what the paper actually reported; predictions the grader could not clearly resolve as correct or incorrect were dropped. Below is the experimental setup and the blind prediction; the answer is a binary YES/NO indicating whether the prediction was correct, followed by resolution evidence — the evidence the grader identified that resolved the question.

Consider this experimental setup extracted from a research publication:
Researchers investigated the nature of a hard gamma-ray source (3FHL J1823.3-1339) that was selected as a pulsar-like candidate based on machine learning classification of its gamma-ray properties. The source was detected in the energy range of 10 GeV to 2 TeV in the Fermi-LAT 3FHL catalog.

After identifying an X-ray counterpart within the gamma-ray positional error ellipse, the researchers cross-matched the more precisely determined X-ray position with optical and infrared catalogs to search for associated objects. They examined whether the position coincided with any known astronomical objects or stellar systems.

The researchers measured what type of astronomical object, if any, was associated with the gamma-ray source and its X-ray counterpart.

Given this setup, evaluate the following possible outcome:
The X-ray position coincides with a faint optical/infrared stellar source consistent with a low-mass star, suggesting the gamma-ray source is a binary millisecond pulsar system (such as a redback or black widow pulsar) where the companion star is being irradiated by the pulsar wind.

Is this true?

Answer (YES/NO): NO